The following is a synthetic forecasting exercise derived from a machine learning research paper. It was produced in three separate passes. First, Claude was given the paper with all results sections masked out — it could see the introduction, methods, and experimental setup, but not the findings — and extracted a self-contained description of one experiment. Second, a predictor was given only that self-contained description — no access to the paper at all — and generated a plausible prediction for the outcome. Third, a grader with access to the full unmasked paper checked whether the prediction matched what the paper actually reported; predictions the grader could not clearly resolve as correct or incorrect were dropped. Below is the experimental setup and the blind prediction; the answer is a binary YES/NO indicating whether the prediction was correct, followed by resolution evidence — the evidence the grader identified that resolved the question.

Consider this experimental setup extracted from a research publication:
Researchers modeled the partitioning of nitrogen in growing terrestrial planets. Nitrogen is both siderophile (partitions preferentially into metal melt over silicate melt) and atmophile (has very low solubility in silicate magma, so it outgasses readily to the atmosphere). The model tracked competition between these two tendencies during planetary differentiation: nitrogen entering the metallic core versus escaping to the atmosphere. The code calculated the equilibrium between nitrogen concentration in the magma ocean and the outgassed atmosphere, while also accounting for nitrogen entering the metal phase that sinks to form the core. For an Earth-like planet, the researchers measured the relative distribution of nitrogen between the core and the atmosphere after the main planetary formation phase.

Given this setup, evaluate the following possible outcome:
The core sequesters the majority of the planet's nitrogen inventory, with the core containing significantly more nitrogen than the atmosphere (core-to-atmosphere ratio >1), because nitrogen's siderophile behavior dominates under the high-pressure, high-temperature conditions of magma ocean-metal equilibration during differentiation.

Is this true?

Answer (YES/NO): NO